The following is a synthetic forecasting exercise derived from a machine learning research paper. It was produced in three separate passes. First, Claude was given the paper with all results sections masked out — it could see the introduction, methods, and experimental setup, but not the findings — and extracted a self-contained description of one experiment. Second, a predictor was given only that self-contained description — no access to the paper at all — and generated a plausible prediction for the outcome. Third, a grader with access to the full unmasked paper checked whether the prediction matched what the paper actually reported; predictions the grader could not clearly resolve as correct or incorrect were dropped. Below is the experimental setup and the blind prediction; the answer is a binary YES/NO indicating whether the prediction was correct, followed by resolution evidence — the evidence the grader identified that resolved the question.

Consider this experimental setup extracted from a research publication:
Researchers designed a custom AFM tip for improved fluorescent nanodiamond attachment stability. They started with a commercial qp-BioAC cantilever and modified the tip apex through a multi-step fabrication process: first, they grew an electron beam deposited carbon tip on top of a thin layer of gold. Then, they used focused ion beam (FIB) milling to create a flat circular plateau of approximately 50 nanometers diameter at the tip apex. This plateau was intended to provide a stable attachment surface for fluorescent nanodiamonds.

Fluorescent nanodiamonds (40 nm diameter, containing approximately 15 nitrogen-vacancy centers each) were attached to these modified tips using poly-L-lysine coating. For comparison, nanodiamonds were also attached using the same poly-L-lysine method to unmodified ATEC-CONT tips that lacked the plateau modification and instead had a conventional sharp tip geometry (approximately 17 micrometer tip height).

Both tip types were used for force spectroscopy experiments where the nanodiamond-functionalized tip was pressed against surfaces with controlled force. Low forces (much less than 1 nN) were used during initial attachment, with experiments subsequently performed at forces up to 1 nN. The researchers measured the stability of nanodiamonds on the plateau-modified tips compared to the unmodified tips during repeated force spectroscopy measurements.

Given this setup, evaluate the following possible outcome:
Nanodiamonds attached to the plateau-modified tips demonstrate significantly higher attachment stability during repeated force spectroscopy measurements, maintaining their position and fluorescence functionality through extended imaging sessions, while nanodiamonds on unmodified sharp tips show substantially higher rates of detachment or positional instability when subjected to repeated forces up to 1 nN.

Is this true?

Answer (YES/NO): NO